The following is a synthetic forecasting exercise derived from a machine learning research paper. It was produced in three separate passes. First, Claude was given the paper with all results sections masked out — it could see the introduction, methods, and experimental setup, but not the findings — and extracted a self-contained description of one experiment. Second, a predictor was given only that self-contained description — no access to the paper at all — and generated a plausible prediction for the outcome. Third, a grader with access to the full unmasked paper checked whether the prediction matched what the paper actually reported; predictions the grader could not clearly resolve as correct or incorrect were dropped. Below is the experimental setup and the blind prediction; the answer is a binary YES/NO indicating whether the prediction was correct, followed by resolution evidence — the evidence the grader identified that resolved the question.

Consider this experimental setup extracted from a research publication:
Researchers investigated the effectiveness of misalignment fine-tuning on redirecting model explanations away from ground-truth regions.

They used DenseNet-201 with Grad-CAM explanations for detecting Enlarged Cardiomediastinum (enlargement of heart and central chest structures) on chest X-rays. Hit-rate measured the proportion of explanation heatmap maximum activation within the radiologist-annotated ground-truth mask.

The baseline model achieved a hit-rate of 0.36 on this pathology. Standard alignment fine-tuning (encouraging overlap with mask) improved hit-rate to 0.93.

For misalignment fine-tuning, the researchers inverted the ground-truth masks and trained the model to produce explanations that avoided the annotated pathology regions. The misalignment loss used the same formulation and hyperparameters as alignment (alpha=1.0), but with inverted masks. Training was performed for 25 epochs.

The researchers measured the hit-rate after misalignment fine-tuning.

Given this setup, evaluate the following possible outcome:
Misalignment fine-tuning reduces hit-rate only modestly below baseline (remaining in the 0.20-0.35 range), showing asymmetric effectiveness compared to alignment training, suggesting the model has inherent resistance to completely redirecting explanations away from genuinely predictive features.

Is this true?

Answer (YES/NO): NO